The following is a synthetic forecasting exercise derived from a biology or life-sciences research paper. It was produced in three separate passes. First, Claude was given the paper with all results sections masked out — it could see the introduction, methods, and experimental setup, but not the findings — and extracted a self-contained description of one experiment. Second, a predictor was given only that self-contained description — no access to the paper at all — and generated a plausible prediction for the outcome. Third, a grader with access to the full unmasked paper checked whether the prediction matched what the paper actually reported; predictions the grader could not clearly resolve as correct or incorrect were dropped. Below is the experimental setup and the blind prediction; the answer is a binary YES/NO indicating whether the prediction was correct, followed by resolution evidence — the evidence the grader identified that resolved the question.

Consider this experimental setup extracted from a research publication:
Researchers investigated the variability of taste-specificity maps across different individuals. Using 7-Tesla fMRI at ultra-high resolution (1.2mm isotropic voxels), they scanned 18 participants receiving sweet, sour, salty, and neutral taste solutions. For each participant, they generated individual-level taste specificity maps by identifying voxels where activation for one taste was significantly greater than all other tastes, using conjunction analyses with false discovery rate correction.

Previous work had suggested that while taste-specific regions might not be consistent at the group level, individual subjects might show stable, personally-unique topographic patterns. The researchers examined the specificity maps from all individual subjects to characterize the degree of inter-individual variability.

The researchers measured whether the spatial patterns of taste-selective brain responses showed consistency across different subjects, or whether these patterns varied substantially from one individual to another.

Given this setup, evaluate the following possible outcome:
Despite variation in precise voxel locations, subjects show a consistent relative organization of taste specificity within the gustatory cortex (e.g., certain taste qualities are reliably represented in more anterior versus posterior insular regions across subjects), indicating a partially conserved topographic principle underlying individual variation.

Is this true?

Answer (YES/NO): NO